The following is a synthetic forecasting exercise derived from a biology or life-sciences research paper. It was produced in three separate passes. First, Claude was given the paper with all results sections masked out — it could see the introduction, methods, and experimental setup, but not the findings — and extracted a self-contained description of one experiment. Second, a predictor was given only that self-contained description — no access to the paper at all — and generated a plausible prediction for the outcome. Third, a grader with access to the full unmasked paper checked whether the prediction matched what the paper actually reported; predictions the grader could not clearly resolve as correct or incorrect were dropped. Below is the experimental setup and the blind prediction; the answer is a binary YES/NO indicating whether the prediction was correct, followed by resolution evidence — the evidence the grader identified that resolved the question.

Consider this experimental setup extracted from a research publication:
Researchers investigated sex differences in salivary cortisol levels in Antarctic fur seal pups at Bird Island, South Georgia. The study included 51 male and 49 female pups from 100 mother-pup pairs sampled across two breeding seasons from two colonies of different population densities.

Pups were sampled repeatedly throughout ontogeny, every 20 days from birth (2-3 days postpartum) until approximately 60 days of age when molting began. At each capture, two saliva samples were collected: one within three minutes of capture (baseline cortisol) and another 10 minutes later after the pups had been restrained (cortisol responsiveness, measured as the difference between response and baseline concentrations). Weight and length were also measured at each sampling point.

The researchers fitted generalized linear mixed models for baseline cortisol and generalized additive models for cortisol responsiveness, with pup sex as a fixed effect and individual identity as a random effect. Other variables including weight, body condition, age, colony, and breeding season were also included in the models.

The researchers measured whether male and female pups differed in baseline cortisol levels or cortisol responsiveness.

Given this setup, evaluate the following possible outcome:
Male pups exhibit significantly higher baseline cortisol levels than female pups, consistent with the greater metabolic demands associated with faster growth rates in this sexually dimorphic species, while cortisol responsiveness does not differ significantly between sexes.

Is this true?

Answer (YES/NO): NO